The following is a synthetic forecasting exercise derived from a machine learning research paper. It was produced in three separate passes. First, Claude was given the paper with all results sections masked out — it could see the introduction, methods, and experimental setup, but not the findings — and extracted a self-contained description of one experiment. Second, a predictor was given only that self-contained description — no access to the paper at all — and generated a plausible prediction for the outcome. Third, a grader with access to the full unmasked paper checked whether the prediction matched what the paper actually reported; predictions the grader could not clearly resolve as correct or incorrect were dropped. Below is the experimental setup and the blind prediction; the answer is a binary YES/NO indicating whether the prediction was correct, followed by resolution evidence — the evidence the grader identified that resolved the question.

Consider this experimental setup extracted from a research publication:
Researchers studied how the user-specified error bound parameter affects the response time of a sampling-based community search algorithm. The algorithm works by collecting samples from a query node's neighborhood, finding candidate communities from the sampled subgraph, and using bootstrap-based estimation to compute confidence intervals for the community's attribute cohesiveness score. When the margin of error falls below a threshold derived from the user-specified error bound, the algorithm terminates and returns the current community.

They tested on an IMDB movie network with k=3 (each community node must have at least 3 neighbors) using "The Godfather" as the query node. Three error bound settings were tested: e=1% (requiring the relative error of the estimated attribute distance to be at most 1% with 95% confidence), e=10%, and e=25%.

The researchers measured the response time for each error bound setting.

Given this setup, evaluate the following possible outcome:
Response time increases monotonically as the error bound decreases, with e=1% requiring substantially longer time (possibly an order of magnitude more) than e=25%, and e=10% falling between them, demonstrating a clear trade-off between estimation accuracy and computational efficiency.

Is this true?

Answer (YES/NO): NO